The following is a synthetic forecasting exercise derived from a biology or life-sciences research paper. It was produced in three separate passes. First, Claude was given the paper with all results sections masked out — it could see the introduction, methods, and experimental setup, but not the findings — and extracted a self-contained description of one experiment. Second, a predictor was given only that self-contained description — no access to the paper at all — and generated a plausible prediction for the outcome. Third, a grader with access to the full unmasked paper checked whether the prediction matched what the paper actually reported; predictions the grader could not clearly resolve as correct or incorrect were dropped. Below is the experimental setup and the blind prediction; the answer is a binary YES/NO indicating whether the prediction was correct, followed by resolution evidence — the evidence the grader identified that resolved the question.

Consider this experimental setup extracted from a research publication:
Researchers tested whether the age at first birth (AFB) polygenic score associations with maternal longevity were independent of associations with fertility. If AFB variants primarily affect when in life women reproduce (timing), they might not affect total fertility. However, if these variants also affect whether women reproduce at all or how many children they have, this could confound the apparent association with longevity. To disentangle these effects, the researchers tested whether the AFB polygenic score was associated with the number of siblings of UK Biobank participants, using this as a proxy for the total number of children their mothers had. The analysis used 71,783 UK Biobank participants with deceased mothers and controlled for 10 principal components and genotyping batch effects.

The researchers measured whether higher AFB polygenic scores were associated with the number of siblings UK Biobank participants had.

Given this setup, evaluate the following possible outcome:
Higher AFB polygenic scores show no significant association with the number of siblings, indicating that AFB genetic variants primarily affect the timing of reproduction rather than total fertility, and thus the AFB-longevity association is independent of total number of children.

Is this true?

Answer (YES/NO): NO